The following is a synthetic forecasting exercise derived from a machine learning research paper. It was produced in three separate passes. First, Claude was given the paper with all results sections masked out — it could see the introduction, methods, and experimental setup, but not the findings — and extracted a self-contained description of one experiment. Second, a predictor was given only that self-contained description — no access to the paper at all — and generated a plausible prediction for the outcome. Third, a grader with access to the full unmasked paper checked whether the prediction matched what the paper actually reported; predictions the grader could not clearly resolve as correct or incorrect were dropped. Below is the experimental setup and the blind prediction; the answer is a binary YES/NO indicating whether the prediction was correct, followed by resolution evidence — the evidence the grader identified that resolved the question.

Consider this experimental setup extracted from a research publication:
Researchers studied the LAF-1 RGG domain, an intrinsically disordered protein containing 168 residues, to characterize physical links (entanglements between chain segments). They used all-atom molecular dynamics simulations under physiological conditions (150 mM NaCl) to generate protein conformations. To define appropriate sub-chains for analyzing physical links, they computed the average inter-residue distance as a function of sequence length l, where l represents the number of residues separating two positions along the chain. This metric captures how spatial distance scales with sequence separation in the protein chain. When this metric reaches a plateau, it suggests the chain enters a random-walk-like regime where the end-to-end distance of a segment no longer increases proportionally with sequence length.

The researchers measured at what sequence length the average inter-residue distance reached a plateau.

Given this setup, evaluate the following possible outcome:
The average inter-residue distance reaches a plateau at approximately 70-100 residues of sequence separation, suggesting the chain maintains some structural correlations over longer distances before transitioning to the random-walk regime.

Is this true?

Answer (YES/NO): NO